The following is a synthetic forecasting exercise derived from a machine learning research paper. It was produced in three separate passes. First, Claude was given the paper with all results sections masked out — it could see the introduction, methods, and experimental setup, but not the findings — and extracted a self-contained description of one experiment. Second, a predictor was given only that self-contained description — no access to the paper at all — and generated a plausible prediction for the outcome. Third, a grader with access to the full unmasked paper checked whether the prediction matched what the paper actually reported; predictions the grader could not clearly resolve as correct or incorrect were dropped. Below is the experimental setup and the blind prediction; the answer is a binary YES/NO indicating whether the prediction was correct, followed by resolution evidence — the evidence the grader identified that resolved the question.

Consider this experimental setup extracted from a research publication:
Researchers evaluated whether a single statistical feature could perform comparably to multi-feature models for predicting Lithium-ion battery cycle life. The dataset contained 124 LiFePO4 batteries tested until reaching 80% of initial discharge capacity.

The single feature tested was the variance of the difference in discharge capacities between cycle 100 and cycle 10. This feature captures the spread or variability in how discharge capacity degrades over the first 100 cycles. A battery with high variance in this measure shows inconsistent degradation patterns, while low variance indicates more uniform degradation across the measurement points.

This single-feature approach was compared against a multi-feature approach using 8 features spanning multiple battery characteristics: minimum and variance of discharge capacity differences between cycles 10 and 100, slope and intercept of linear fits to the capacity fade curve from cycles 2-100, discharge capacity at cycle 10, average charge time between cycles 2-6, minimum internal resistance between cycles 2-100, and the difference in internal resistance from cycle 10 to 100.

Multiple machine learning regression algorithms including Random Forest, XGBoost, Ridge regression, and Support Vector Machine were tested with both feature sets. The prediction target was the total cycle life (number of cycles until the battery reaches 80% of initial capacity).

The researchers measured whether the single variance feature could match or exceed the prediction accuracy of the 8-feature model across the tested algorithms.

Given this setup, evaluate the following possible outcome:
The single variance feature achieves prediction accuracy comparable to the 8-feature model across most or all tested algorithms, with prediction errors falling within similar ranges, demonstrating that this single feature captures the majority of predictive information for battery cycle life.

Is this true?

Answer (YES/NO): NO